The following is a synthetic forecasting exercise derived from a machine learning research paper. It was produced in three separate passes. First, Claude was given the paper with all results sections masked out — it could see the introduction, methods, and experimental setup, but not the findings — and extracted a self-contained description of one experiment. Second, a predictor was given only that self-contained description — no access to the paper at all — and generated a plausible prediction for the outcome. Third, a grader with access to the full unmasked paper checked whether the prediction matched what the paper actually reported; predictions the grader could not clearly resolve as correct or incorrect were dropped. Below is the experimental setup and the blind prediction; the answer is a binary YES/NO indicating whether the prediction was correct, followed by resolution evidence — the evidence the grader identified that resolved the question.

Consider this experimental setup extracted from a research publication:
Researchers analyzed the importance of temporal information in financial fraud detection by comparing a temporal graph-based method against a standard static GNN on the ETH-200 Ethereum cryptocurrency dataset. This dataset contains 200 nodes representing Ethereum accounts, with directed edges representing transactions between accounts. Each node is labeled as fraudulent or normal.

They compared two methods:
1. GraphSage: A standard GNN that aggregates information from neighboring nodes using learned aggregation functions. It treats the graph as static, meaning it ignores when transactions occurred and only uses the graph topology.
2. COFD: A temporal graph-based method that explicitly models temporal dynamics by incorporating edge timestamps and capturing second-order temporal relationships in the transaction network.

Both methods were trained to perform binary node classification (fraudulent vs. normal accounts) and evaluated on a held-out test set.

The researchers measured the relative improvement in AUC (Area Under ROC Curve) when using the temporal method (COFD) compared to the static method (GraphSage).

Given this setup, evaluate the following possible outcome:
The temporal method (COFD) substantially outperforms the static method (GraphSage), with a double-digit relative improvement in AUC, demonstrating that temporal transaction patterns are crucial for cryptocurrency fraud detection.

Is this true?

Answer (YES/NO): YES